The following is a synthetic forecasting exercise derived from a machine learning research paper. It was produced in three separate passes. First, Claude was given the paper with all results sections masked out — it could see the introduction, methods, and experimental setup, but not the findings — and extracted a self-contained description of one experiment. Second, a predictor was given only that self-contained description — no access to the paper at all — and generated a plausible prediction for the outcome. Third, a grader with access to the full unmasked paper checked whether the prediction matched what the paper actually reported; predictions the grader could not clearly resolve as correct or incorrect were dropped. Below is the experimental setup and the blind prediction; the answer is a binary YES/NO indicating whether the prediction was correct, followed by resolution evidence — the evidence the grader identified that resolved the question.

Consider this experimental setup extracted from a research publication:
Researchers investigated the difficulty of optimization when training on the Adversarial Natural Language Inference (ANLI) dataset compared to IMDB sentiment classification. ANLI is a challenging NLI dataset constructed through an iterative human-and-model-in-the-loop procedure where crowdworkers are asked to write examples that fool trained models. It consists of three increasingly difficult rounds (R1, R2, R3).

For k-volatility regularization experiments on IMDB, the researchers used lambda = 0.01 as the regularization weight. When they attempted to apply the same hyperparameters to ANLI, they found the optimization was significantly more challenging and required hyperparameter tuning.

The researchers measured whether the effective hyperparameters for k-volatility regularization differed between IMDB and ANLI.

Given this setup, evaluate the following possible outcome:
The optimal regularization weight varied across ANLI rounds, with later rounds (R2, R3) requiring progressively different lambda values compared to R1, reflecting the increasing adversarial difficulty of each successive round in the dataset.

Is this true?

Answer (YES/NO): NO